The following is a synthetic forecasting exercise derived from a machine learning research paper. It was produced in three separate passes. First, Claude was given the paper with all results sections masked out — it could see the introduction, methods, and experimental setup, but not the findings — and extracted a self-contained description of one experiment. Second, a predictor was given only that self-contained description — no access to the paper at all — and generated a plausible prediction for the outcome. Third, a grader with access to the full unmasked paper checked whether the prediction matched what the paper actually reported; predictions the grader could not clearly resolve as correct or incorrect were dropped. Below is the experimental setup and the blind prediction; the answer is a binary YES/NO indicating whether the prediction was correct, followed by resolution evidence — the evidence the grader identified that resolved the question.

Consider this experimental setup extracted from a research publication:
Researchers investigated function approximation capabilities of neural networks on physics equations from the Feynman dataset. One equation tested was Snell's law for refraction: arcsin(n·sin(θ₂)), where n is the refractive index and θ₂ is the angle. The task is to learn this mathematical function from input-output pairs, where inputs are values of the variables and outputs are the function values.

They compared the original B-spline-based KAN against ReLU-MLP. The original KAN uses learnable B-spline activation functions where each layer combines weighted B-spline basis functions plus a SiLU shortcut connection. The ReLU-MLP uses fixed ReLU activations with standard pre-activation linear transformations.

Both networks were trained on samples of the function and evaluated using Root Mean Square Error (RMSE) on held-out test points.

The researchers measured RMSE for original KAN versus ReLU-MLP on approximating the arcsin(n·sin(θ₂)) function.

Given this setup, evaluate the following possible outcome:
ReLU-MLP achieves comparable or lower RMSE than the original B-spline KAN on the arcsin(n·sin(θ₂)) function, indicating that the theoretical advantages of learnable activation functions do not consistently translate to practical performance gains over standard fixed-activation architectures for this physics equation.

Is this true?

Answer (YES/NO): NO